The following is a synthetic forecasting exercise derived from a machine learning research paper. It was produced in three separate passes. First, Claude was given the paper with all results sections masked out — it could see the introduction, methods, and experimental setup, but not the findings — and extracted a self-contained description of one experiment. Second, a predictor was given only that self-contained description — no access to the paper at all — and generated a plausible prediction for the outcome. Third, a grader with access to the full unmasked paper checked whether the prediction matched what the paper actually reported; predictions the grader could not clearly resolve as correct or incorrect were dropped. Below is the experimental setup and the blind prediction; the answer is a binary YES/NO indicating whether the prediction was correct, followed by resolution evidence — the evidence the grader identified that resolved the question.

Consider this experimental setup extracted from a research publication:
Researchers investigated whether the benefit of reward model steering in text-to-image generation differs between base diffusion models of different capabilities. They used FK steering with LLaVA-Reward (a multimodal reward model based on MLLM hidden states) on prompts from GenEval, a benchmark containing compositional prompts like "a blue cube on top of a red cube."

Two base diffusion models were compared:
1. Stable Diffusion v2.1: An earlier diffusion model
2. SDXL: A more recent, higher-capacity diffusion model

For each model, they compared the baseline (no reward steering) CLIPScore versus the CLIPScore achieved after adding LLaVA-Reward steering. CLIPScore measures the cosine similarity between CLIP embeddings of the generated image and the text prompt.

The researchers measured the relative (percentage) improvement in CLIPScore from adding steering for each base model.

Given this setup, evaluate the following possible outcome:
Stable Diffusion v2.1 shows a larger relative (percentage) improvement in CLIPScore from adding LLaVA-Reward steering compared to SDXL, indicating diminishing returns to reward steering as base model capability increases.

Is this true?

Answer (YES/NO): NO